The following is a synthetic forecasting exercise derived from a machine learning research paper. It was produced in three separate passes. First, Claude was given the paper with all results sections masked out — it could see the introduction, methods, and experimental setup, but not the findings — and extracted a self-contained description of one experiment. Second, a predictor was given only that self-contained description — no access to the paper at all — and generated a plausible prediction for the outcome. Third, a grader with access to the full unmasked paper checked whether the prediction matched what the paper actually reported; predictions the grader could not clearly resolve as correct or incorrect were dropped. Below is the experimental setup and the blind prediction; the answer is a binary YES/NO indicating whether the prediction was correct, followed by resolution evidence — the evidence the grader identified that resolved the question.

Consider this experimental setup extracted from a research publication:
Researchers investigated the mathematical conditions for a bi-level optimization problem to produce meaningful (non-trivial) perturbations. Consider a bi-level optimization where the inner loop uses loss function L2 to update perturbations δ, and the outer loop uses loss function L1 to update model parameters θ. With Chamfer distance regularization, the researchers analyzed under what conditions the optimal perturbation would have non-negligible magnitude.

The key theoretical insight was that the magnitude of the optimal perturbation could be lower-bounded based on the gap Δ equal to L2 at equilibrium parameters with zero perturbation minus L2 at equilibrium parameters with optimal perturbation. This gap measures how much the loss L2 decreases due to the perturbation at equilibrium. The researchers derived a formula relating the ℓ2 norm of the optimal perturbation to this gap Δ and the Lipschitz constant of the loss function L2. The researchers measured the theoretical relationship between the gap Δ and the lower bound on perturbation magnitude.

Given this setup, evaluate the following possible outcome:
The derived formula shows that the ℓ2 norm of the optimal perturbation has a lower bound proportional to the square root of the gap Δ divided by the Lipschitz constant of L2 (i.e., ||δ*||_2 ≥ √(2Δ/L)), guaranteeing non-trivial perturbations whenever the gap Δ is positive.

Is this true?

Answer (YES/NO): NO